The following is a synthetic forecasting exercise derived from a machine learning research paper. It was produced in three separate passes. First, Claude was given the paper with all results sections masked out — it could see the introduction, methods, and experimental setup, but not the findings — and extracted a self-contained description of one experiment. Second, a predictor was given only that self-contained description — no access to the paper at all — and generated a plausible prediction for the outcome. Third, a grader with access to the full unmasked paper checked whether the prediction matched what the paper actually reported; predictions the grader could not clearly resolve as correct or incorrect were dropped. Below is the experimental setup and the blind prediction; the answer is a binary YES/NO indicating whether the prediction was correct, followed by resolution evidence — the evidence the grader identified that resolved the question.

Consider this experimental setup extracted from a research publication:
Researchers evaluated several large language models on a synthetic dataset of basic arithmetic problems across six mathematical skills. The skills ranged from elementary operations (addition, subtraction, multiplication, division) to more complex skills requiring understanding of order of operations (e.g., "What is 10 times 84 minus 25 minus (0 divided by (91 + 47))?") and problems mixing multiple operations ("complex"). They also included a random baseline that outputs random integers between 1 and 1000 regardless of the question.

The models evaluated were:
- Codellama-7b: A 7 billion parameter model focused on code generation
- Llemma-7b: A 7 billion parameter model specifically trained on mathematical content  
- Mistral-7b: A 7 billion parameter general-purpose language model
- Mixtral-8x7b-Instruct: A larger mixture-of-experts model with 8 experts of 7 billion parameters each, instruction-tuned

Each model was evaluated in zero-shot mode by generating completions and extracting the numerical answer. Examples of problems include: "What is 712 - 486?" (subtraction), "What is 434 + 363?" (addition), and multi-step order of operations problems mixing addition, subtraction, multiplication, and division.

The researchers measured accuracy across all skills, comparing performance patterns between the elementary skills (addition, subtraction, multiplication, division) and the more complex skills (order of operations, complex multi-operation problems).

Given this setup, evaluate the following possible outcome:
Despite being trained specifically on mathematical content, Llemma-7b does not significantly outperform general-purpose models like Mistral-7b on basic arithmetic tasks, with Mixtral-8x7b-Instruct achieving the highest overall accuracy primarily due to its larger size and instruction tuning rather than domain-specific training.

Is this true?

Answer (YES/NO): YES